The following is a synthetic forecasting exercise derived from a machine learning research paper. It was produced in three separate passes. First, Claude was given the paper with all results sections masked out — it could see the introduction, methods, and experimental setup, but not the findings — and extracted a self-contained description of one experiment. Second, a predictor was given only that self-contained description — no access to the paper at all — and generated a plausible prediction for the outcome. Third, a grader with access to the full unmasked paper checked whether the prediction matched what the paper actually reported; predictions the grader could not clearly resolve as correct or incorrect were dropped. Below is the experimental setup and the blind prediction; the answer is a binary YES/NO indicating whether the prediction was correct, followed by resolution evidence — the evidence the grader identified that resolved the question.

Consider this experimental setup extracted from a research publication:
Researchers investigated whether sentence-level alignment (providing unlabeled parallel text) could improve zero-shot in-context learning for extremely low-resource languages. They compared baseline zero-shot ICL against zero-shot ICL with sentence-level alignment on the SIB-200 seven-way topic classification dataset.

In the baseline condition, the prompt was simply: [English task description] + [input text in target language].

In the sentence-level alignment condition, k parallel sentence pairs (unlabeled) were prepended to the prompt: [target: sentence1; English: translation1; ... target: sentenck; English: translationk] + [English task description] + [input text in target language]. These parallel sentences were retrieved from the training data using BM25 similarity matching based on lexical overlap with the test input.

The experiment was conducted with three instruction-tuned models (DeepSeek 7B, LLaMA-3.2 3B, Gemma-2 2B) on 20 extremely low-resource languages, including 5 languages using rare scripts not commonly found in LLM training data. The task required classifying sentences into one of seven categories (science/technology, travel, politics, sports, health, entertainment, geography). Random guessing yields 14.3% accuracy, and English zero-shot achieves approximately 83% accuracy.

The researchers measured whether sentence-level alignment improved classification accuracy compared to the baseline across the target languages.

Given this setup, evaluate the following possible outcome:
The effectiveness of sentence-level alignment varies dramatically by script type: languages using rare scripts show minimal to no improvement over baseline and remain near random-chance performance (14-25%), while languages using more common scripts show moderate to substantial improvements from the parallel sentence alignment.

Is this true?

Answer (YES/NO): NO